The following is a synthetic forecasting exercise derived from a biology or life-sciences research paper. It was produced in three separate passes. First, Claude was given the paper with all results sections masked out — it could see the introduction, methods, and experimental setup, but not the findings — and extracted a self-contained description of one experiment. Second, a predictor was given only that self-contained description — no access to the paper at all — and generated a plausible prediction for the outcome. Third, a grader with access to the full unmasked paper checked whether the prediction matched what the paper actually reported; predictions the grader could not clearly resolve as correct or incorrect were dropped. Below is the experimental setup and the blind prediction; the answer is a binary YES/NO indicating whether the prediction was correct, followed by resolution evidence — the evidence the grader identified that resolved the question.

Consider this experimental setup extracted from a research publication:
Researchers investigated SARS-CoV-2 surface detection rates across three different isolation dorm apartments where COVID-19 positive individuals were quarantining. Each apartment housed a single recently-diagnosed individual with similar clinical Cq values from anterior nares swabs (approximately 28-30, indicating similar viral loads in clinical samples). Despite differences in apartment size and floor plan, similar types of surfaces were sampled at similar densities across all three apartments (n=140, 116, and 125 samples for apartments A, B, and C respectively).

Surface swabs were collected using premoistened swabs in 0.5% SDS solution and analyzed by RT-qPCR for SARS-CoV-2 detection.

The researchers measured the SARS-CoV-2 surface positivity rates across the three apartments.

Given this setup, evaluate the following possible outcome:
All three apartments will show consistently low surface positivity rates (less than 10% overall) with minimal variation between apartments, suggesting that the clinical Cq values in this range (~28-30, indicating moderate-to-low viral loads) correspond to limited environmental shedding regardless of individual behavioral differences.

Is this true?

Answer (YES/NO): NO